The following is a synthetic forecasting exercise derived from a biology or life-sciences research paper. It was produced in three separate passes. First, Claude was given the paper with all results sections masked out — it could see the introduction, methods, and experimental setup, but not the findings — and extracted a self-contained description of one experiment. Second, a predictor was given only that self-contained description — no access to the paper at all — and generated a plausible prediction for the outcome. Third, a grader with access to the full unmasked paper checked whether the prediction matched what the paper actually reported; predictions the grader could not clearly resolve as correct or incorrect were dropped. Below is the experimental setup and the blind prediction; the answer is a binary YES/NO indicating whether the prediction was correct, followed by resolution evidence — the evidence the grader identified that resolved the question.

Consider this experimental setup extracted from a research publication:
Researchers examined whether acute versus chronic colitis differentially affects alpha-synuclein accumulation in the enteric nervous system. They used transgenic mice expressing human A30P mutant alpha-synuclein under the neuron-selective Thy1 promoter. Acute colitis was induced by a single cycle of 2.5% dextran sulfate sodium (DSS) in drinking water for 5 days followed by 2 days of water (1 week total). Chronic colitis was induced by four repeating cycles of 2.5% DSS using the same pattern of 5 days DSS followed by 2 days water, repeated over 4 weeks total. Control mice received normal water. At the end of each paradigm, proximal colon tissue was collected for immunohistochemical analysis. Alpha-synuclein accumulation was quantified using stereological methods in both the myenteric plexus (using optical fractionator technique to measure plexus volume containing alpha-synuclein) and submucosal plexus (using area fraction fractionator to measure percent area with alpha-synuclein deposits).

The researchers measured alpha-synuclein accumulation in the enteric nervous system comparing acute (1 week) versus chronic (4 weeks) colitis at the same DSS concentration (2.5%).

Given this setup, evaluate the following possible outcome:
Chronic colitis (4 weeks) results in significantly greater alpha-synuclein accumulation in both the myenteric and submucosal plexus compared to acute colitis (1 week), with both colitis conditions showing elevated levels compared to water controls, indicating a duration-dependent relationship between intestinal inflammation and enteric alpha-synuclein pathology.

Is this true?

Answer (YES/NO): NO